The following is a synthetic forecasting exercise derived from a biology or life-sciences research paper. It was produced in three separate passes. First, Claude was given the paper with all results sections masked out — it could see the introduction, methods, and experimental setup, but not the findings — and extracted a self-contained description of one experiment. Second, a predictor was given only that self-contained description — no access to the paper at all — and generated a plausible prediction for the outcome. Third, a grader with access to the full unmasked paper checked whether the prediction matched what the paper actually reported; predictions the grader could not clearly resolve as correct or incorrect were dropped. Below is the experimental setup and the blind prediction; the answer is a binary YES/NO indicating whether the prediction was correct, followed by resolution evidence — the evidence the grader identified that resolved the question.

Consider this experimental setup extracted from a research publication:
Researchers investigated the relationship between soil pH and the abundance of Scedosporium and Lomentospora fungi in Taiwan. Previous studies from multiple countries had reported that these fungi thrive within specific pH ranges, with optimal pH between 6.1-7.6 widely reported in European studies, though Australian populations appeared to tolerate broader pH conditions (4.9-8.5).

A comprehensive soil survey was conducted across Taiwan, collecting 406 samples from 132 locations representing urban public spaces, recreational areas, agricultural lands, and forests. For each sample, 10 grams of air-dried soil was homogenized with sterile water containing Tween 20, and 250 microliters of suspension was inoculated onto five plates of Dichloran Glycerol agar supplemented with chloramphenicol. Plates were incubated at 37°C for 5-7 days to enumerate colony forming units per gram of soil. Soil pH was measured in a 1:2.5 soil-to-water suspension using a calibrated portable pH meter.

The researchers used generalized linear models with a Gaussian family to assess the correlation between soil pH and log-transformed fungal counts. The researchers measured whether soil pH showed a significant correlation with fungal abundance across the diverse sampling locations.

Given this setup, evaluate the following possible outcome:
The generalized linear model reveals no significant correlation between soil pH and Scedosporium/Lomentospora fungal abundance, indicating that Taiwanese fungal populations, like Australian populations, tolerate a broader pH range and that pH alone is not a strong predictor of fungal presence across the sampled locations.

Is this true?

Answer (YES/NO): YES